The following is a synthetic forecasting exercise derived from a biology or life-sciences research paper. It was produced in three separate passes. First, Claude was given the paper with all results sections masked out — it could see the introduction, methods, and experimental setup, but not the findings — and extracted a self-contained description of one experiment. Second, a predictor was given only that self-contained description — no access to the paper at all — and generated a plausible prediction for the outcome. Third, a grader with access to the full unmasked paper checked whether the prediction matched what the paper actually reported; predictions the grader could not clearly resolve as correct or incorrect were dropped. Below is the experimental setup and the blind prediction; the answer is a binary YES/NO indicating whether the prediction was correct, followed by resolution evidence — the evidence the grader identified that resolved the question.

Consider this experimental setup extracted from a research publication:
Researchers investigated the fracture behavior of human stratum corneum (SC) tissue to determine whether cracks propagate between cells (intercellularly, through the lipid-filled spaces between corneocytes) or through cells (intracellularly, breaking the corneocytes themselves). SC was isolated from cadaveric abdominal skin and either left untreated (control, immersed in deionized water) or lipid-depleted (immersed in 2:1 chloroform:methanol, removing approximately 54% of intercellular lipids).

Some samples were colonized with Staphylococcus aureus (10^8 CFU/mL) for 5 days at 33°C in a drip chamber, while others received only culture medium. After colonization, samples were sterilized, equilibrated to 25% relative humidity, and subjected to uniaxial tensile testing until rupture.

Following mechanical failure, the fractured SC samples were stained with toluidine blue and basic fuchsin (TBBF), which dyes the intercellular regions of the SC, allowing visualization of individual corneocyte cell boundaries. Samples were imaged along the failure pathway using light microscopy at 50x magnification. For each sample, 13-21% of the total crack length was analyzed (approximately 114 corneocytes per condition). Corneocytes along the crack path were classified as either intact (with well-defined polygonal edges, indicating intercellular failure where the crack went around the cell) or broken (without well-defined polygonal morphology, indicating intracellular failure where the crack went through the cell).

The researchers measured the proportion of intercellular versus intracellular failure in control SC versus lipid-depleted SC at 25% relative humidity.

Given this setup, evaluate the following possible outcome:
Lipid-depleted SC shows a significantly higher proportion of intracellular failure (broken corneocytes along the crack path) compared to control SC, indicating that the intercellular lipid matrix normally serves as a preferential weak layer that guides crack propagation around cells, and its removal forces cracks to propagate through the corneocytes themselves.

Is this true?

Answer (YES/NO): YES